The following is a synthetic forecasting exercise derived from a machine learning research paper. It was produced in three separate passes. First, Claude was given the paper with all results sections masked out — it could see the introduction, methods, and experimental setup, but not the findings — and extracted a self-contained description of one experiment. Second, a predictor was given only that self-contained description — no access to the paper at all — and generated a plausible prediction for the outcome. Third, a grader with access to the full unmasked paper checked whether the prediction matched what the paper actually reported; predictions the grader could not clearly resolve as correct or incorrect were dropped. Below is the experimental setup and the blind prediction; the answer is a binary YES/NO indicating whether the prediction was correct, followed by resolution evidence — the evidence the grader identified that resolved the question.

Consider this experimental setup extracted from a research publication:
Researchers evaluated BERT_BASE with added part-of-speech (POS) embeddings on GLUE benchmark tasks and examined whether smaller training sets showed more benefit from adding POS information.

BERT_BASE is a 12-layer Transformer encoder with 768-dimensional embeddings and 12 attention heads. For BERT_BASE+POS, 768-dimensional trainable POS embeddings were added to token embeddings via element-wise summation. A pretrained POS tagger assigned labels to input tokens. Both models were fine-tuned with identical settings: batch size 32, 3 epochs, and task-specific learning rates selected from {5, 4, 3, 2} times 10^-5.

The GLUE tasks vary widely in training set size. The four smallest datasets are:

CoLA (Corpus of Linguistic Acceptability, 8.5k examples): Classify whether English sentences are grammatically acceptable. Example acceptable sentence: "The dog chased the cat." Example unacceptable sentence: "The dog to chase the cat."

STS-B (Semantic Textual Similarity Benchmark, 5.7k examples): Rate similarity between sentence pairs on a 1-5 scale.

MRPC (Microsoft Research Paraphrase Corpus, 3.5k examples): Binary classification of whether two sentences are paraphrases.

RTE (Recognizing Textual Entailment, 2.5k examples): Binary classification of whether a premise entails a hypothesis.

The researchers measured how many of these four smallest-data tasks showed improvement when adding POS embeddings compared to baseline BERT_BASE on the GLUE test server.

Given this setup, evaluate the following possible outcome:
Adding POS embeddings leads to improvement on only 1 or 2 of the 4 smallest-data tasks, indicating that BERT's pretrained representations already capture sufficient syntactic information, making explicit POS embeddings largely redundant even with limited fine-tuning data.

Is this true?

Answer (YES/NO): YES